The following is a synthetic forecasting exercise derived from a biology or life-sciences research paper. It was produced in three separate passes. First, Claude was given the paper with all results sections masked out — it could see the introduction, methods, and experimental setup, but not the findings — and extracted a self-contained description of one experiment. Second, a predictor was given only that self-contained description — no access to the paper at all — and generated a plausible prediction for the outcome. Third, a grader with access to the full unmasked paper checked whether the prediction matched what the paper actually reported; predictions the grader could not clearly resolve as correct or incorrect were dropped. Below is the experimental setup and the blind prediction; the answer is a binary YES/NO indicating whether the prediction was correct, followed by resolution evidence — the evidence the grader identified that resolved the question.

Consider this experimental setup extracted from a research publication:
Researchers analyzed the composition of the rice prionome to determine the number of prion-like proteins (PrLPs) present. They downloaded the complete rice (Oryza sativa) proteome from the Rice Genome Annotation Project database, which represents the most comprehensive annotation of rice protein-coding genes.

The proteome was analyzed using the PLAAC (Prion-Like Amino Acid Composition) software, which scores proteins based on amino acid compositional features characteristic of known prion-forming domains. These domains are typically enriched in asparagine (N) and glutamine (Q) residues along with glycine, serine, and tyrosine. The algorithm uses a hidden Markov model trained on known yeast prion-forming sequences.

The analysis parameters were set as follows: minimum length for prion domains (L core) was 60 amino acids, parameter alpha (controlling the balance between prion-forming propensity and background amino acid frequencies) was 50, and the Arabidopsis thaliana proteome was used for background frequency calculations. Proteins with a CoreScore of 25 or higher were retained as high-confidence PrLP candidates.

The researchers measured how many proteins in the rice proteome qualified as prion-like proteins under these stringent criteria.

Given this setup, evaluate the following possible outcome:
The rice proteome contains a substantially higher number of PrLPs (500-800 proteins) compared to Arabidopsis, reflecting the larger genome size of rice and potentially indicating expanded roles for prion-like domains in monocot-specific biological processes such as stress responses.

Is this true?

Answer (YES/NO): NO